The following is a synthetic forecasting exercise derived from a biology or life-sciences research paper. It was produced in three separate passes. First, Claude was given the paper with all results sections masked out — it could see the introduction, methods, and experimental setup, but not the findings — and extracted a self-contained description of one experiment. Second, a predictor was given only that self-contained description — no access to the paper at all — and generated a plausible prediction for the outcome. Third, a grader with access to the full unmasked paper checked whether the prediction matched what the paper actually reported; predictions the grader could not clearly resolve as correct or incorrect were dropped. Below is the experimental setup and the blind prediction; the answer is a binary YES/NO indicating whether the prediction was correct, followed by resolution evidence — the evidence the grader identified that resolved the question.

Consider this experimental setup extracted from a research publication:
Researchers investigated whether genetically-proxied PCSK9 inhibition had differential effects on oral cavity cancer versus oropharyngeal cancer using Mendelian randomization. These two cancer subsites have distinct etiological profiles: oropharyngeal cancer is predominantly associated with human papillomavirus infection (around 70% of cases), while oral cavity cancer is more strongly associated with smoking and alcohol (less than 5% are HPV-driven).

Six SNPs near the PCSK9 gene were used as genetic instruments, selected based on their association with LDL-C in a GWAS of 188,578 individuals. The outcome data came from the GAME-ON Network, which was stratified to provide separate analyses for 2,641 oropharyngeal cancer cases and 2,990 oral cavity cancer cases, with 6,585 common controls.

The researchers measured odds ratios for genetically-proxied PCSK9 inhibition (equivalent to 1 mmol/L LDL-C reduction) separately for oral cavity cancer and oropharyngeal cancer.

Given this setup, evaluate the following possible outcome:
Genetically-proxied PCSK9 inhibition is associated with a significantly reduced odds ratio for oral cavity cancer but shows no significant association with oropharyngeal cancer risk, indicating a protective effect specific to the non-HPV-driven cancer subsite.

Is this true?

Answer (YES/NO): NO